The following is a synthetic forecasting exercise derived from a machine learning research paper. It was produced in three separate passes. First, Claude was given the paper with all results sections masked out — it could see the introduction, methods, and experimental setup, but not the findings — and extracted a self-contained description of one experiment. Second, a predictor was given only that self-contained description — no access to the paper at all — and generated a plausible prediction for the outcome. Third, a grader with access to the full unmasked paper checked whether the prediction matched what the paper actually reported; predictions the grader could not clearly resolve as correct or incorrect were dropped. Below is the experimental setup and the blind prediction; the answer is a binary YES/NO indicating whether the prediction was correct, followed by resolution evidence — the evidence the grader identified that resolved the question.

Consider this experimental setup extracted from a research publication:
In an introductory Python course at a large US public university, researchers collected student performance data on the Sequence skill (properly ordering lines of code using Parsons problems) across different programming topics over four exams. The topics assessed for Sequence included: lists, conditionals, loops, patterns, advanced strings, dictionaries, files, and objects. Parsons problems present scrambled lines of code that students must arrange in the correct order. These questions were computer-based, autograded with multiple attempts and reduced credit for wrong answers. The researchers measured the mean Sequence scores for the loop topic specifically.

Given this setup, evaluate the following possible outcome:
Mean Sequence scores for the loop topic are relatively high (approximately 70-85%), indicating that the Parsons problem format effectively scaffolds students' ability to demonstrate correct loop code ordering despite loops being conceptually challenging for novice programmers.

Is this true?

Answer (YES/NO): NO